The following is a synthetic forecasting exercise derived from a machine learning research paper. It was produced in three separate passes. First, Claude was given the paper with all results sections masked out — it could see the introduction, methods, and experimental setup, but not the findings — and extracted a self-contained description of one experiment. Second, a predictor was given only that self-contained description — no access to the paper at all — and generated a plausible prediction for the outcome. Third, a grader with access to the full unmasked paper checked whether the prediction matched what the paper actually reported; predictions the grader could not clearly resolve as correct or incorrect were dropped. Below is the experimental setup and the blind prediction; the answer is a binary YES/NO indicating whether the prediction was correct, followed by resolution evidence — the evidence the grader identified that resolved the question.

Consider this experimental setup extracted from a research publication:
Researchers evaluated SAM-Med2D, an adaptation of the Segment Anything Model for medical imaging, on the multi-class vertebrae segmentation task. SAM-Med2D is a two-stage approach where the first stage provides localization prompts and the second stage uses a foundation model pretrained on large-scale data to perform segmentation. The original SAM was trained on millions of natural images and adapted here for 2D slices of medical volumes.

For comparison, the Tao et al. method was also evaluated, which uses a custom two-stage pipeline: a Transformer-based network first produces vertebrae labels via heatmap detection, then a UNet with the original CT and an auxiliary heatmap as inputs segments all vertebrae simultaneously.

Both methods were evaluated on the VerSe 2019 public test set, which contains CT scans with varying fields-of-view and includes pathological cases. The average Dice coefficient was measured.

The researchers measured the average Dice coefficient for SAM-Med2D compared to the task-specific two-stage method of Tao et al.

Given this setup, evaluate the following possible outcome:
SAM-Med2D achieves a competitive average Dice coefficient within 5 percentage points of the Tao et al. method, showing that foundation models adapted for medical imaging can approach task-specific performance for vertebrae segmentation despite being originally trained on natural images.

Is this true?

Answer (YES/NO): YES